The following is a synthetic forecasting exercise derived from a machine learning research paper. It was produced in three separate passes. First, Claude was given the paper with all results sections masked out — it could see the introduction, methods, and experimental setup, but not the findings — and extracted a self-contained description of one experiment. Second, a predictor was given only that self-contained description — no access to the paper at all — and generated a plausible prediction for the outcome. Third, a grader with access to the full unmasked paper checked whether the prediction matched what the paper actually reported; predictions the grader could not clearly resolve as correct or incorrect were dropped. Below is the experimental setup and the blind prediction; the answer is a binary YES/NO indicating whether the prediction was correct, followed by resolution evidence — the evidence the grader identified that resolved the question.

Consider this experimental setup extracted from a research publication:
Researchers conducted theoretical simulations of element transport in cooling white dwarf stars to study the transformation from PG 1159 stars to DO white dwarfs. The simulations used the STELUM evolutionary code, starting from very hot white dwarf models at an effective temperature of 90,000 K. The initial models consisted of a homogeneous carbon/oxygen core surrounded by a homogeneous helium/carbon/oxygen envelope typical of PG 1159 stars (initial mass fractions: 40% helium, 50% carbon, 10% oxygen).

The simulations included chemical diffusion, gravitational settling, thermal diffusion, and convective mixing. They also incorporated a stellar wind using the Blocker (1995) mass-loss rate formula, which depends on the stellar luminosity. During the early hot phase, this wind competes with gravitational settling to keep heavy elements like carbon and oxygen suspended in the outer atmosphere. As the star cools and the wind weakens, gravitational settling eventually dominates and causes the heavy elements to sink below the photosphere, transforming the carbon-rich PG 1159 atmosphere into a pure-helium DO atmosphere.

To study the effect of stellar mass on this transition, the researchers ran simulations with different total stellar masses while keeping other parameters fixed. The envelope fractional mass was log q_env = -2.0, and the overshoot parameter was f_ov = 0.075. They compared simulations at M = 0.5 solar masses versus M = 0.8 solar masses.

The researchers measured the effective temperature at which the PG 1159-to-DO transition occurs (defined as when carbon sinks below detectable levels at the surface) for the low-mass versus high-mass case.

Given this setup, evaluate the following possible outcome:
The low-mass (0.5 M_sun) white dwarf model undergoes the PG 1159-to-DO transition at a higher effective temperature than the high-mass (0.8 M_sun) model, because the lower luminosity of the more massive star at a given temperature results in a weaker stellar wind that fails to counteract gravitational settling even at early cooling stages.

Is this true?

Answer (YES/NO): NO